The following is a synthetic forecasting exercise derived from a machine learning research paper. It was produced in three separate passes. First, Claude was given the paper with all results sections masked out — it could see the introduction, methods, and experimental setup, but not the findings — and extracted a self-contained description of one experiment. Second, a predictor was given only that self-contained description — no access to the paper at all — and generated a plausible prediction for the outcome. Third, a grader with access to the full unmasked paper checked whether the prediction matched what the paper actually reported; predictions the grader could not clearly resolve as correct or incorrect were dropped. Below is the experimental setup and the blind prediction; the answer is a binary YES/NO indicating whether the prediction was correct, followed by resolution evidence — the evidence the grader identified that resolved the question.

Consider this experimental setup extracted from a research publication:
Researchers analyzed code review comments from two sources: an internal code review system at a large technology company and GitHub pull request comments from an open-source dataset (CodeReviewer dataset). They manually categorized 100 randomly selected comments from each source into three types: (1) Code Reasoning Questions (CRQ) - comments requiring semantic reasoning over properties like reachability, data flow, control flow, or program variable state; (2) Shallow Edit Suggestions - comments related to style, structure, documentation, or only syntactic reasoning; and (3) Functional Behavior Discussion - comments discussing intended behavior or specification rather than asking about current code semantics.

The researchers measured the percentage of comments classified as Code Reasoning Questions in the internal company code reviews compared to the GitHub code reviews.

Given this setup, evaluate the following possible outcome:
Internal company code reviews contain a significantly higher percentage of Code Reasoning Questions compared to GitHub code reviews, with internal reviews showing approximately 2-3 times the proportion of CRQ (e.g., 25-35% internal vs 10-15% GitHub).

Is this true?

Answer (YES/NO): NO